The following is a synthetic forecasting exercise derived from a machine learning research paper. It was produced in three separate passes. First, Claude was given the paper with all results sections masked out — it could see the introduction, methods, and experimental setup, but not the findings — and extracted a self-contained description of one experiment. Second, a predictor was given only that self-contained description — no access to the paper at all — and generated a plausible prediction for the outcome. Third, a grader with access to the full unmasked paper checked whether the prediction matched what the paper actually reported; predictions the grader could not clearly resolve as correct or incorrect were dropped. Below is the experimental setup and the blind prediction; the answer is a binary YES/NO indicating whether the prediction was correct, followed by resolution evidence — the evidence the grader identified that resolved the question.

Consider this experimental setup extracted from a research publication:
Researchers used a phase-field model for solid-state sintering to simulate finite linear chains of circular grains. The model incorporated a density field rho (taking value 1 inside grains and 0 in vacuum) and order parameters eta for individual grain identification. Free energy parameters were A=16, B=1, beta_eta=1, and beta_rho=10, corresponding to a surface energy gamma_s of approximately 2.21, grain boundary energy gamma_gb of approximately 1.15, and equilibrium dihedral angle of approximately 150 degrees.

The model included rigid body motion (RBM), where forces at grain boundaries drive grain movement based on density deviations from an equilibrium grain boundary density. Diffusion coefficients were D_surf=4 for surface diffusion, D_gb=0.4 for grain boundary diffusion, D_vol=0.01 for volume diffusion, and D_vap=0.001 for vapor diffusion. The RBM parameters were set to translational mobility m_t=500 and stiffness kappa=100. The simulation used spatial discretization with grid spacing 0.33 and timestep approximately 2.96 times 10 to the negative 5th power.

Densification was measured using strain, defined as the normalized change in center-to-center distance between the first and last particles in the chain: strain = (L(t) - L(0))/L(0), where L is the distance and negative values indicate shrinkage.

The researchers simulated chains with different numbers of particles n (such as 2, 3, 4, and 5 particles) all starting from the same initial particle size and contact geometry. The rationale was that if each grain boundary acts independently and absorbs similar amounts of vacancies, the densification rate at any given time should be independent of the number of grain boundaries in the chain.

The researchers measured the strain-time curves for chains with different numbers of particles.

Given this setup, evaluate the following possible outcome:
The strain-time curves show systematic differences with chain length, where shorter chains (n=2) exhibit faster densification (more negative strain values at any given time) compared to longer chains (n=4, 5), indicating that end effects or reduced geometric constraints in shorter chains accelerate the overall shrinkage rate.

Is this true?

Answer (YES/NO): NO